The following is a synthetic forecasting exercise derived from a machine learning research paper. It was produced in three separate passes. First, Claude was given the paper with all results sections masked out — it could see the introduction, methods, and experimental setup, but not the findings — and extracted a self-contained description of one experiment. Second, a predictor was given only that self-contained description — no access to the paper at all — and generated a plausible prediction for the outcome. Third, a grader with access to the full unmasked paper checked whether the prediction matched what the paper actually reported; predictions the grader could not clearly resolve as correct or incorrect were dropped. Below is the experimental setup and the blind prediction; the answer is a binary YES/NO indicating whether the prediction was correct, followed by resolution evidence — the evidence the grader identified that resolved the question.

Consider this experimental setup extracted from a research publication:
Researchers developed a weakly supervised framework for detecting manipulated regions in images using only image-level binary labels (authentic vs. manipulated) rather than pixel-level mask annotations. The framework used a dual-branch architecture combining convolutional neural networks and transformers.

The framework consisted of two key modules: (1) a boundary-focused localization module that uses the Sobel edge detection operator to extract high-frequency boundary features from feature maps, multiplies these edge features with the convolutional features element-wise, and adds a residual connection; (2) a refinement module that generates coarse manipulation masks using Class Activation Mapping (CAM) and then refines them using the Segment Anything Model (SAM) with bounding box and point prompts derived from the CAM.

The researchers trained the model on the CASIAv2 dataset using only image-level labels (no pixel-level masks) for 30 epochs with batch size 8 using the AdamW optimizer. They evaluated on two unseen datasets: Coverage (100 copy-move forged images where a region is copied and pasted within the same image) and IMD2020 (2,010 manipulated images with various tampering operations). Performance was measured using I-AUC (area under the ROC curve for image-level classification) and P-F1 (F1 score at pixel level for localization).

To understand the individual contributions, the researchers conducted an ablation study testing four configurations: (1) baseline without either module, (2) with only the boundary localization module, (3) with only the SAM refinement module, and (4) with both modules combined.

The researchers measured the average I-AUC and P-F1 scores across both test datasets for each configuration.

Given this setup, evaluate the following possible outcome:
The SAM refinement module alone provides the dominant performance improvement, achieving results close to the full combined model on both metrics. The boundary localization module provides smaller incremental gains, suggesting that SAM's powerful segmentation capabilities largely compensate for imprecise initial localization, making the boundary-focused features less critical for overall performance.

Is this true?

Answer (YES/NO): NO